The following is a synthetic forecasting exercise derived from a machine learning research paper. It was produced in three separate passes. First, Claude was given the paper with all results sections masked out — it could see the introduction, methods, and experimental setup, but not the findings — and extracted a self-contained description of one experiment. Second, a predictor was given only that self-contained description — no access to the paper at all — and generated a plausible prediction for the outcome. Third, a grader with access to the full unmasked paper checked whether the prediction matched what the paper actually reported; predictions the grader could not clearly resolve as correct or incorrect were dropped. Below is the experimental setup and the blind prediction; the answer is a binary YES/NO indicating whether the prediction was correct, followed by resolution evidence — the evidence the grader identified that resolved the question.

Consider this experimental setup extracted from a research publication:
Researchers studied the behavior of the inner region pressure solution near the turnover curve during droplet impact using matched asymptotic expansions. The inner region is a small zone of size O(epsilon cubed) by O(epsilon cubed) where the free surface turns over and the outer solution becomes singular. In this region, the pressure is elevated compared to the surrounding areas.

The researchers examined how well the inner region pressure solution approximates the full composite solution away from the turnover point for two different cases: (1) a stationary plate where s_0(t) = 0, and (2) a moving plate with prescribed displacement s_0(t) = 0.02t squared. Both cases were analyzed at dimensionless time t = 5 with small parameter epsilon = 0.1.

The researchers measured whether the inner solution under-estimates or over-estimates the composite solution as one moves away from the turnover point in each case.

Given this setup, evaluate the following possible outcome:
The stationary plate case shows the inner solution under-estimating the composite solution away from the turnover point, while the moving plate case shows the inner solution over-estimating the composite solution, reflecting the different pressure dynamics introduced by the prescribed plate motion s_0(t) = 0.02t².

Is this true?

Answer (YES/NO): YES